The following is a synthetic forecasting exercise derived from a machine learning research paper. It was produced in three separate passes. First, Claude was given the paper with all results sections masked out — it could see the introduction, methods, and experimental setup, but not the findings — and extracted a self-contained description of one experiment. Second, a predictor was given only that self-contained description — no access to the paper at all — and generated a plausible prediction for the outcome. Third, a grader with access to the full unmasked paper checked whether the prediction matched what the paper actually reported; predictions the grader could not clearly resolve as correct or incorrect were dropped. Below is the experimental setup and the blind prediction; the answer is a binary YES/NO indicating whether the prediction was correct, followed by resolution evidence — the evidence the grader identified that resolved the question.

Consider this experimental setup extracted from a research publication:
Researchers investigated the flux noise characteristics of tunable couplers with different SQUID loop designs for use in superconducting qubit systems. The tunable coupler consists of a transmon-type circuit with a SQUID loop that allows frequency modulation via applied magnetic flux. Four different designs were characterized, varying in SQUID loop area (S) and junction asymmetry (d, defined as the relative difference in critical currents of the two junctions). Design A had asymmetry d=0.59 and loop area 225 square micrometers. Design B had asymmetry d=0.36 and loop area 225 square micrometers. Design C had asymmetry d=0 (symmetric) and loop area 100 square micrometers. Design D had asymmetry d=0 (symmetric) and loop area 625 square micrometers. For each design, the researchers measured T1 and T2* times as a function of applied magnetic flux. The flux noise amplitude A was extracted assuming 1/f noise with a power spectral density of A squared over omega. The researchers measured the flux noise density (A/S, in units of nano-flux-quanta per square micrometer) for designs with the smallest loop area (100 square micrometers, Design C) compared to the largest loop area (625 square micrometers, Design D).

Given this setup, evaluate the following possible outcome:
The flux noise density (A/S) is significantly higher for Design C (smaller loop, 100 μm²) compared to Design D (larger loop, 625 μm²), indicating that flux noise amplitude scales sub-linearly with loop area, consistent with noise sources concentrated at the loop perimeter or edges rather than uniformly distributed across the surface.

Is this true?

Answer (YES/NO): NO